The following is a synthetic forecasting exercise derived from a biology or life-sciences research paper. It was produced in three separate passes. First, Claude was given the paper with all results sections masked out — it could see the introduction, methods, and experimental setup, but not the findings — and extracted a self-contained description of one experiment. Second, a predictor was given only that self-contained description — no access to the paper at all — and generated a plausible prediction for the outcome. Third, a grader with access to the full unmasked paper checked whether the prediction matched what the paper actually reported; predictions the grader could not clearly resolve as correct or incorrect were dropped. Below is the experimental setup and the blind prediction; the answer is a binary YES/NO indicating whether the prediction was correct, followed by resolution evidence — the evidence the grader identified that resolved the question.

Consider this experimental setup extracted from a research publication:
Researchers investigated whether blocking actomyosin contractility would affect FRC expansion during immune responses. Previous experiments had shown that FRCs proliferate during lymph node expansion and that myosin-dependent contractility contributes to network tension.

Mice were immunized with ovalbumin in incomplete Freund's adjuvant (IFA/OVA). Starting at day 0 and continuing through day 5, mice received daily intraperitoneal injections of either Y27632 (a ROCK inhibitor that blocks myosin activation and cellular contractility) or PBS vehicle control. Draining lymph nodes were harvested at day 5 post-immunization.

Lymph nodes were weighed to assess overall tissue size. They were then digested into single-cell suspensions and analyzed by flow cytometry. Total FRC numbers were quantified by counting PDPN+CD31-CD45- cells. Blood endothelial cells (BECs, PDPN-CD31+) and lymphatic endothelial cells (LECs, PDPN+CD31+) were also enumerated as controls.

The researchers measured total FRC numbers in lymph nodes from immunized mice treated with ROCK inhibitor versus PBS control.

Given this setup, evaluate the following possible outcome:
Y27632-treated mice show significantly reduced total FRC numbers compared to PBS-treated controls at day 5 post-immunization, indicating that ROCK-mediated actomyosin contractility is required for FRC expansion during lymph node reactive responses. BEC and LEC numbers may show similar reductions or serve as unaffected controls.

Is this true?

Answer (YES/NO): YES